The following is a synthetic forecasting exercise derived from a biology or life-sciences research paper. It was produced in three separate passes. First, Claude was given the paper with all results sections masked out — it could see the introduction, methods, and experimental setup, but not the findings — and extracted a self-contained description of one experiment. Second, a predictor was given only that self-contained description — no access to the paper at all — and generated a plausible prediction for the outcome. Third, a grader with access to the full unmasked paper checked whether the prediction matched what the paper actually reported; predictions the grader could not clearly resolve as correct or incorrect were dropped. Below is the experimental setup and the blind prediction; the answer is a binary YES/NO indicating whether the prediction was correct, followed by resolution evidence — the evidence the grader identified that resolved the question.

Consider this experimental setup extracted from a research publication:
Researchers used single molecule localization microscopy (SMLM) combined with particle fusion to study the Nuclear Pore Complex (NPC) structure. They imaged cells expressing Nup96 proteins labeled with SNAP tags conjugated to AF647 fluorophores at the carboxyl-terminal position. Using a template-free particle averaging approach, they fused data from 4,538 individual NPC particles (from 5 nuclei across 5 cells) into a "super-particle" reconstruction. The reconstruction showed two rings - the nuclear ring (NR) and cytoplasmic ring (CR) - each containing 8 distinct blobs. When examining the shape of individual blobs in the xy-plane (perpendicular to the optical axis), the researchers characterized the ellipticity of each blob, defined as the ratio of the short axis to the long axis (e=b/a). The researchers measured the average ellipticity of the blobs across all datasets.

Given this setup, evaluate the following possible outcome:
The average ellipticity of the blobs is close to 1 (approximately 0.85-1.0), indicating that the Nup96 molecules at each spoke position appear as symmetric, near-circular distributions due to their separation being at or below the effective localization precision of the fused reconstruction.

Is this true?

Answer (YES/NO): NO